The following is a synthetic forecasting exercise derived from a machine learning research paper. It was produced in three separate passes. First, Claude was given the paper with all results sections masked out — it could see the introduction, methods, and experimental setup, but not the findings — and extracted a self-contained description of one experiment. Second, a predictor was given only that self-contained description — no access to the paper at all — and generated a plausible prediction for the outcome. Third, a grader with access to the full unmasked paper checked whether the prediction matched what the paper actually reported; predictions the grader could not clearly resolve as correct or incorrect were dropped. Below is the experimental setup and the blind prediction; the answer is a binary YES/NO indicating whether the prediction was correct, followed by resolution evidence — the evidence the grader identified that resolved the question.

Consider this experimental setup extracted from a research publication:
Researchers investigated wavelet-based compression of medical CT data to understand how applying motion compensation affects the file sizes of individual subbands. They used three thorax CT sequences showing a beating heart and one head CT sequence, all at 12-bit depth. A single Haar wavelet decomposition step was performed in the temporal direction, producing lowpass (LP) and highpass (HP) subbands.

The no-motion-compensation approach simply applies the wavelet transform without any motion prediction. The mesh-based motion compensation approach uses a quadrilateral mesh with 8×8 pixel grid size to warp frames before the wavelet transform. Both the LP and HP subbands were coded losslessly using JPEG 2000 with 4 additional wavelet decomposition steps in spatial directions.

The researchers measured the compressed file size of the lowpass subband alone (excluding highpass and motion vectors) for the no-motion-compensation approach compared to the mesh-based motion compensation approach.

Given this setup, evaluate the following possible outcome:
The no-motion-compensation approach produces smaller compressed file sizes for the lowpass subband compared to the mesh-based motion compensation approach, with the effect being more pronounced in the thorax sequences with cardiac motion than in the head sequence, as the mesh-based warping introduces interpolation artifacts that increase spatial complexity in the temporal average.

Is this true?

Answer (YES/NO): NO